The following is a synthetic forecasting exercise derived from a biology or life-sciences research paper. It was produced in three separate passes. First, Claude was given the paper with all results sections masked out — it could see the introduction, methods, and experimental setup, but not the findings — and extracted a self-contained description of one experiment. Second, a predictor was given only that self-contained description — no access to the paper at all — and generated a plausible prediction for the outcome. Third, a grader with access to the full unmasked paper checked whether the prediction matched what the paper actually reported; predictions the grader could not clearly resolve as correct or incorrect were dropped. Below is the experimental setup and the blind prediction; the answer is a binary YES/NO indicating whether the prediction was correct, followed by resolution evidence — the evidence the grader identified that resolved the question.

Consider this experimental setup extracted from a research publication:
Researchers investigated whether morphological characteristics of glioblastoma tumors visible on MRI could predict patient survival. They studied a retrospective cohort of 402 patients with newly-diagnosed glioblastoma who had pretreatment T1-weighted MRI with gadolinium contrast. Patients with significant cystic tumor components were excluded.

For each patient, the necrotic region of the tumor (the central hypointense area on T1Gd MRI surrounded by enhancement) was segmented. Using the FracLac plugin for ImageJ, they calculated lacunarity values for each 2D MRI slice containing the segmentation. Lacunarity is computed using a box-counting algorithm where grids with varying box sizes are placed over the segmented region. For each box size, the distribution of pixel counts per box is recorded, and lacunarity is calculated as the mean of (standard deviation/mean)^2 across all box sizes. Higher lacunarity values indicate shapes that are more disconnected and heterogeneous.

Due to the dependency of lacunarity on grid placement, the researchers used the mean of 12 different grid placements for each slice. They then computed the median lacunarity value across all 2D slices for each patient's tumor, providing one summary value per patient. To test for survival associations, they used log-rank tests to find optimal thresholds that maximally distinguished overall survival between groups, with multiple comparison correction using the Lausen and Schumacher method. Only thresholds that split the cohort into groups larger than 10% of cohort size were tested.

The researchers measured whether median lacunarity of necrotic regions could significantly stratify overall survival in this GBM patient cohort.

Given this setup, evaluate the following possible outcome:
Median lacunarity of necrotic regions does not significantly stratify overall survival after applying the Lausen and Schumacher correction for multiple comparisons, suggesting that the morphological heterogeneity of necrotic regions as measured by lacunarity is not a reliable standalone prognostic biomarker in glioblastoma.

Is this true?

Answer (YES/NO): YES